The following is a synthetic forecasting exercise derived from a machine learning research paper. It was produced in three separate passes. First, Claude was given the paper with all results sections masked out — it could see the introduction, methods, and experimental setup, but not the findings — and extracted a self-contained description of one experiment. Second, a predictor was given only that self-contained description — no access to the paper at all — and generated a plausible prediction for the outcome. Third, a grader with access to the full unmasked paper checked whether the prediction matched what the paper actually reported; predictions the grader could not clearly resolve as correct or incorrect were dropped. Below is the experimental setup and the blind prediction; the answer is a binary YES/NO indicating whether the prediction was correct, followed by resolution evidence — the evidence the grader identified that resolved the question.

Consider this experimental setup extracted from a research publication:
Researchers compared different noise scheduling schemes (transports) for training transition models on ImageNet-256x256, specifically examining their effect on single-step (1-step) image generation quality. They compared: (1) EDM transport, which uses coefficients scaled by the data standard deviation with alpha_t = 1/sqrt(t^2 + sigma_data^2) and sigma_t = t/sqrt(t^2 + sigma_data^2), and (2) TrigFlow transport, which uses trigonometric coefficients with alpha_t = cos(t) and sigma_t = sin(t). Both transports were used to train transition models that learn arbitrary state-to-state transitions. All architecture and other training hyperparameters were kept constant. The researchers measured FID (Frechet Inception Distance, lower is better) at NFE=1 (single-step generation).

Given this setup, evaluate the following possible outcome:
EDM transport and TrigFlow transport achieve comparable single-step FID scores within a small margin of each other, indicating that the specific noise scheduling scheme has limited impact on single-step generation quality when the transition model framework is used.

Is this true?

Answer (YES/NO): NO